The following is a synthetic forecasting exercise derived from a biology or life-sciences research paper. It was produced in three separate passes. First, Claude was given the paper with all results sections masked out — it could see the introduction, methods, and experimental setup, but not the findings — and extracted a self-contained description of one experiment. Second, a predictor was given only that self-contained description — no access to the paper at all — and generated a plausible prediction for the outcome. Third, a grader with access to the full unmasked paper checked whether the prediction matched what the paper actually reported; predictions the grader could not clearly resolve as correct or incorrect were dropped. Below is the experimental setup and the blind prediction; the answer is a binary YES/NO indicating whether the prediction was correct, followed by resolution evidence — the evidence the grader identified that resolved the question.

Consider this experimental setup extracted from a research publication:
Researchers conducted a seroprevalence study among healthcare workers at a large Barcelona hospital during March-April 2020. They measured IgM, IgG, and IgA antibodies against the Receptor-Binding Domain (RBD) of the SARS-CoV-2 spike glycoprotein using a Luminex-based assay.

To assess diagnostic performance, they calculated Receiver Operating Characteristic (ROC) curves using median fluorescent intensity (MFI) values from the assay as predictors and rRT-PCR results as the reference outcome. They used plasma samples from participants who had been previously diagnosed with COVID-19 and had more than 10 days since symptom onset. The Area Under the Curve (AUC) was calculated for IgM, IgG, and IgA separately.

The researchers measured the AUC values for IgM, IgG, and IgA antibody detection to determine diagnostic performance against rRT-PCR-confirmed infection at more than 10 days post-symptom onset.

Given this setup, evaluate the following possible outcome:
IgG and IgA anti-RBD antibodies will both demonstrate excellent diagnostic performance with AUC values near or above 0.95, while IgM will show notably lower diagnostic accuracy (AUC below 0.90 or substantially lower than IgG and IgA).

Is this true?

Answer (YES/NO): NO